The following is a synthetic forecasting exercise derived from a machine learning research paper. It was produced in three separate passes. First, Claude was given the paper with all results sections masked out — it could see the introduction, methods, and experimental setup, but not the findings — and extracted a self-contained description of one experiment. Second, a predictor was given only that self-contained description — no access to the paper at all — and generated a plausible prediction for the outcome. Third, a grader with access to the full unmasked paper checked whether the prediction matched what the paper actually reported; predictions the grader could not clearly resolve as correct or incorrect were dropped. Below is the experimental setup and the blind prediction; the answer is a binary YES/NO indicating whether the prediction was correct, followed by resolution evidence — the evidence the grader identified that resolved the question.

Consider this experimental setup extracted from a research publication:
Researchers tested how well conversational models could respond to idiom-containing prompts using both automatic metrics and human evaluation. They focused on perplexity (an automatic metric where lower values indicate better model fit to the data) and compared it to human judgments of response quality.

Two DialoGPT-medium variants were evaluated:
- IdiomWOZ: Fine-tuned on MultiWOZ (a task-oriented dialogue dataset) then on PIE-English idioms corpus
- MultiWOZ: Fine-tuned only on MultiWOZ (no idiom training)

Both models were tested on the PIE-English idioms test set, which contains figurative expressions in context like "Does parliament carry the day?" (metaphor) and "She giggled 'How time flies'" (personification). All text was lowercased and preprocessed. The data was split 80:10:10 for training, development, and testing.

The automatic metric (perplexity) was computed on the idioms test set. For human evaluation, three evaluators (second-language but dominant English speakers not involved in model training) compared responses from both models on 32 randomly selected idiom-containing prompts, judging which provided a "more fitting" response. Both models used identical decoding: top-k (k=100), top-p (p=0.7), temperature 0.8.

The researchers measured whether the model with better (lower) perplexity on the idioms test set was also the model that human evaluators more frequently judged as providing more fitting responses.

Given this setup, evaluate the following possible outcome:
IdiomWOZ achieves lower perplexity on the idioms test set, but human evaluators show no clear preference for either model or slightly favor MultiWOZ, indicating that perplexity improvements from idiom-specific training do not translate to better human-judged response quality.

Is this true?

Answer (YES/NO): NO